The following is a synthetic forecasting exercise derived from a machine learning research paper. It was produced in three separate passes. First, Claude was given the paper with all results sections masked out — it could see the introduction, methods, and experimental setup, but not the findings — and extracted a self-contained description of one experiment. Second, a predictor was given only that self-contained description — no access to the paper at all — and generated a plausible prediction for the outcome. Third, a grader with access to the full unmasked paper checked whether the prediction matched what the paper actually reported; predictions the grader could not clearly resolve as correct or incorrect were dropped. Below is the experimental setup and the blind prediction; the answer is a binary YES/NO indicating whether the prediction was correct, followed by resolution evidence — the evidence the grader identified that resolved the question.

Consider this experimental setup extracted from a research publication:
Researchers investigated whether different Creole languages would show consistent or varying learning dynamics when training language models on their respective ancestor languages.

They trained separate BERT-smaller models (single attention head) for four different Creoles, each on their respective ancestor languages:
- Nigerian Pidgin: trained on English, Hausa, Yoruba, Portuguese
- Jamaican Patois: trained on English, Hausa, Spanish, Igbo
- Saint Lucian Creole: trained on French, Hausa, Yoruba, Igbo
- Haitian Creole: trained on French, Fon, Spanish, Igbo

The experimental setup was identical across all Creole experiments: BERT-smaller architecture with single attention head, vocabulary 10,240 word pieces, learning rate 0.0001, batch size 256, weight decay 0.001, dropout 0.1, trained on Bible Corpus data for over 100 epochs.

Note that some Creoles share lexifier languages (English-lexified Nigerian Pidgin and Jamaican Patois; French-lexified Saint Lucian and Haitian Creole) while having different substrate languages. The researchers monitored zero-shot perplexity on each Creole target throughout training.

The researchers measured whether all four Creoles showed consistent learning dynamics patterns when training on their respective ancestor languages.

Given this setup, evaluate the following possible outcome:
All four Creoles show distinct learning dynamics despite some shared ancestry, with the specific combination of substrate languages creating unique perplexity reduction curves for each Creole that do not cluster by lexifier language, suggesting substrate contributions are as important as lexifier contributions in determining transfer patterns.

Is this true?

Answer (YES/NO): NO